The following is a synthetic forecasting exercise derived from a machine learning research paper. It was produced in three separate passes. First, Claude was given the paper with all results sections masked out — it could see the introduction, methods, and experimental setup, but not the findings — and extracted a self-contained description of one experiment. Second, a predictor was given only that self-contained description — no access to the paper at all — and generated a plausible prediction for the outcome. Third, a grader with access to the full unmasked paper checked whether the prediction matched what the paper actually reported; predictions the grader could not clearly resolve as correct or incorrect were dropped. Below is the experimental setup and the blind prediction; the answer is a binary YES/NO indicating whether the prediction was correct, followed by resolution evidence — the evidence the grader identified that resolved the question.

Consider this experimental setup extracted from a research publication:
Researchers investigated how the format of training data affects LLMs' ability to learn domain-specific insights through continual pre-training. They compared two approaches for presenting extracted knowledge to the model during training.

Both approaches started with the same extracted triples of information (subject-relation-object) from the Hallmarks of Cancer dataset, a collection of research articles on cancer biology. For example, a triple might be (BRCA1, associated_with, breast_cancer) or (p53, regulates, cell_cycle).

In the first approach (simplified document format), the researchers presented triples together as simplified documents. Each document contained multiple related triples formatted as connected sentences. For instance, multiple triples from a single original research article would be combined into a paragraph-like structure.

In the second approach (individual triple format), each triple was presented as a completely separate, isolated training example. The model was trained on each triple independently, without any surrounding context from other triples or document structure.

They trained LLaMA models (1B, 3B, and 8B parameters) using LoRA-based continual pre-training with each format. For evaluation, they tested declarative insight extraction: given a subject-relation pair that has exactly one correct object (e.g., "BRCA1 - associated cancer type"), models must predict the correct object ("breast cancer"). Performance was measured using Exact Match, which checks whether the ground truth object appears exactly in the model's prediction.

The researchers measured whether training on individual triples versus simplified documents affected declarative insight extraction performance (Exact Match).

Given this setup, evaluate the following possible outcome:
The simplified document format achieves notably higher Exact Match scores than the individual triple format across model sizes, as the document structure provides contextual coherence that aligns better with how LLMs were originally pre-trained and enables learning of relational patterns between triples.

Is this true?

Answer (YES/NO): NO